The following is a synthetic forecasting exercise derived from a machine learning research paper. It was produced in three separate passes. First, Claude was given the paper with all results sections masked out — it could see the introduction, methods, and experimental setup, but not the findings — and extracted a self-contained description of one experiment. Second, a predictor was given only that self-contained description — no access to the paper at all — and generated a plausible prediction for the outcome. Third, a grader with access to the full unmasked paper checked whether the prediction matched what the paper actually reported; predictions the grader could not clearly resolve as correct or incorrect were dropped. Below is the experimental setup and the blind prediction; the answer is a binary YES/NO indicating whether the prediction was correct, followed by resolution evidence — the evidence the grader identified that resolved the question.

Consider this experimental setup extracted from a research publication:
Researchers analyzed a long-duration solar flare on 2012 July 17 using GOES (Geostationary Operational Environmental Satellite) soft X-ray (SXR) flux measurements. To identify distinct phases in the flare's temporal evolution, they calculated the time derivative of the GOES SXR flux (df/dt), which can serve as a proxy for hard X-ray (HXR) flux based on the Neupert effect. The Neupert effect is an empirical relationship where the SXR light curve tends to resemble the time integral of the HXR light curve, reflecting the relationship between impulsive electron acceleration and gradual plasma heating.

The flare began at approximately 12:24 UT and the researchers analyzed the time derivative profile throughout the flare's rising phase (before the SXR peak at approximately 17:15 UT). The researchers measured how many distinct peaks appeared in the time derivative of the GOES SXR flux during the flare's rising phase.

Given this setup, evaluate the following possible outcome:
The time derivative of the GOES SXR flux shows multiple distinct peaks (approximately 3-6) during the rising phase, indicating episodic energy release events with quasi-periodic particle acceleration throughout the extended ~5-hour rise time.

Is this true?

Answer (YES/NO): YES